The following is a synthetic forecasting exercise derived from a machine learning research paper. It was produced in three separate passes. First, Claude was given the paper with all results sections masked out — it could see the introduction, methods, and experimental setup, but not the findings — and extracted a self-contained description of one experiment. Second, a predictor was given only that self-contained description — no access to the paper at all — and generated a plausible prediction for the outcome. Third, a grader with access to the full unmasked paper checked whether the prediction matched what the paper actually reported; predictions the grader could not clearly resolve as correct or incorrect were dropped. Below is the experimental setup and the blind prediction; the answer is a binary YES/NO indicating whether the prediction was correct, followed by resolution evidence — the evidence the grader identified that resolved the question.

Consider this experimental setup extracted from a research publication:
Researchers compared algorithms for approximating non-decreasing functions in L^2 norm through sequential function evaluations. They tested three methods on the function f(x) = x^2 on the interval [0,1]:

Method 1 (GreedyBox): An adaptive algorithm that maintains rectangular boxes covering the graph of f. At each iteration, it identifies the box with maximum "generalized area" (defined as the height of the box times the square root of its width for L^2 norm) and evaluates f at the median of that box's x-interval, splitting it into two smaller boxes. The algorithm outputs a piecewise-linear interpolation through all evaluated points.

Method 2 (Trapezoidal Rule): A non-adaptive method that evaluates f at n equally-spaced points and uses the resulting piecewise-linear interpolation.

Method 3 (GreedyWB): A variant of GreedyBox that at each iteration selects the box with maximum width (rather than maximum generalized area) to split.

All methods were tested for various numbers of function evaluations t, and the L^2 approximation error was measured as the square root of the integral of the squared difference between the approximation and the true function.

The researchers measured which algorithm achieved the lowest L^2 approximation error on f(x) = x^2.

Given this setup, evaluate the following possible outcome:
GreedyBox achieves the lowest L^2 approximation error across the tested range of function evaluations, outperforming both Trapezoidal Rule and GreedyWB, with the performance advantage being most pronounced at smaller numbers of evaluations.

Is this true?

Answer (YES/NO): NO